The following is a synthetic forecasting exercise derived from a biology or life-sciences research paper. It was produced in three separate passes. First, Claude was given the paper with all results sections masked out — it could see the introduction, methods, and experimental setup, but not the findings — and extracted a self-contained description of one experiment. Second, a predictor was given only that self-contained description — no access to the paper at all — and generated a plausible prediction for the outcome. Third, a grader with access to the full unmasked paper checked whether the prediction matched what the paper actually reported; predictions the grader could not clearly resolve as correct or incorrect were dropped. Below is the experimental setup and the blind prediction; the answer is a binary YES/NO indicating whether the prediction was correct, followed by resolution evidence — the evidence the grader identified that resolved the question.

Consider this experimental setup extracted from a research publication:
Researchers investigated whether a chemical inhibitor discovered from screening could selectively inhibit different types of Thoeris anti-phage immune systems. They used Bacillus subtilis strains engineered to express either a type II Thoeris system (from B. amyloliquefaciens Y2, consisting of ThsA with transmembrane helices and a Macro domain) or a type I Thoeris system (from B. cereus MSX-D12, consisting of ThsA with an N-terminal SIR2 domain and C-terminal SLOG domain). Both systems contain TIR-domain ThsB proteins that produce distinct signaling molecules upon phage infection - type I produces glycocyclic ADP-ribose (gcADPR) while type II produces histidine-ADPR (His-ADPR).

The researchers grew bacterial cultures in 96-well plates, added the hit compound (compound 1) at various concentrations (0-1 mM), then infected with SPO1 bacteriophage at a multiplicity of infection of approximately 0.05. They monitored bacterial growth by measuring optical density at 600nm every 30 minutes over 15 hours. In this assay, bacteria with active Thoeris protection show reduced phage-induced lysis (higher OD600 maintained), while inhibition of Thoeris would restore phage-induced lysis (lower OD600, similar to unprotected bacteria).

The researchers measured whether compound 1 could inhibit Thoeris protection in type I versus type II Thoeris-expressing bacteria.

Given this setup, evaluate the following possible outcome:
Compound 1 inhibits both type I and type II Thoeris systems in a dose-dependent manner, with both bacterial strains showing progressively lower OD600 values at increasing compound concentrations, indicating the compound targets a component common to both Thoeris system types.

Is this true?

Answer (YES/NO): NO